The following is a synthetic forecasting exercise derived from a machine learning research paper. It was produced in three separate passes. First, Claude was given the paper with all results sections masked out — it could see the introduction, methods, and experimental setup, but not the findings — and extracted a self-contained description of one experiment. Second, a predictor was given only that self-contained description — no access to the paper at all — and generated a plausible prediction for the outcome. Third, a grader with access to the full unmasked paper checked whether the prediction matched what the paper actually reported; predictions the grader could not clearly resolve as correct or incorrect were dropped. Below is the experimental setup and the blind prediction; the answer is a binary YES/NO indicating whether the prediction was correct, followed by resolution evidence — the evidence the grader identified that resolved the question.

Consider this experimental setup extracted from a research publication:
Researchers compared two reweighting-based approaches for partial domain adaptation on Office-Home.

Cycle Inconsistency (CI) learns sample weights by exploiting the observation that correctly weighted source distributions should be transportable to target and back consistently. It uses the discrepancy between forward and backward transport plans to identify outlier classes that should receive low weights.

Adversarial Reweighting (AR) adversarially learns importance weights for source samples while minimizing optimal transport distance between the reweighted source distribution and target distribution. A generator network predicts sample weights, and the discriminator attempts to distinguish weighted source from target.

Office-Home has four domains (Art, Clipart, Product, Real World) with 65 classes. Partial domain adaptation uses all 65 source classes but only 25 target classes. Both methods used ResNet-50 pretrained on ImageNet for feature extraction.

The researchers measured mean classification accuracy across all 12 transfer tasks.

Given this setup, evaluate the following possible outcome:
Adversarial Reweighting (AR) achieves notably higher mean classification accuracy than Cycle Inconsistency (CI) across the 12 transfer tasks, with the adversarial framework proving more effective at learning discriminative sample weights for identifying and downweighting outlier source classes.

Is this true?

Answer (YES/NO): NO